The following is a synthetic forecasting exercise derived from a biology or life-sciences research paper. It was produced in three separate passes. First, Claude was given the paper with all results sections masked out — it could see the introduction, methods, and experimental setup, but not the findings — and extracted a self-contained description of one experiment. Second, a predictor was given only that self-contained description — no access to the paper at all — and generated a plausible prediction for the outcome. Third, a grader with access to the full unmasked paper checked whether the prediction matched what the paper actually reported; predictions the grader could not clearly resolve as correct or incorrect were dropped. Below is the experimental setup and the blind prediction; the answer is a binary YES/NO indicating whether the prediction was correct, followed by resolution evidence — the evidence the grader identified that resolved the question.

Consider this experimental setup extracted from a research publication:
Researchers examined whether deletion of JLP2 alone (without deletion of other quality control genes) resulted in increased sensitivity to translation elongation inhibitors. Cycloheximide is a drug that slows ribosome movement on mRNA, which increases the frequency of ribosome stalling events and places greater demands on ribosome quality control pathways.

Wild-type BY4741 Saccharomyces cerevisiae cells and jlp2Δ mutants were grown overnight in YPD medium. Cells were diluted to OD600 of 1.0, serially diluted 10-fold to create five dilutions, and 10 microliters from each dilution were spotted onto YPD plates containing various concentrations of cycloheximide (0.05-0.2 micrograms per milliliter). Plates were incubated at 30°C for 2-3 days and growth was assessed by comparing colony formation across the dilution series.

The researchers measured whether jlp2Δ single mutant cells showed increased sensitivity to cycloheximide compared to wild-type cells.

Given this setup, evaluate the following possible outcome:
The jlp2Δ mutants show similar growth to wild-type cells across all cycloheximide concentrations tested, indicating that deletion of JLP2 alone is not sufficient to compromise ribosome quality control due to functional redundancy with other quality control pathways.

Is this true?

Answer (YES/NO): NO